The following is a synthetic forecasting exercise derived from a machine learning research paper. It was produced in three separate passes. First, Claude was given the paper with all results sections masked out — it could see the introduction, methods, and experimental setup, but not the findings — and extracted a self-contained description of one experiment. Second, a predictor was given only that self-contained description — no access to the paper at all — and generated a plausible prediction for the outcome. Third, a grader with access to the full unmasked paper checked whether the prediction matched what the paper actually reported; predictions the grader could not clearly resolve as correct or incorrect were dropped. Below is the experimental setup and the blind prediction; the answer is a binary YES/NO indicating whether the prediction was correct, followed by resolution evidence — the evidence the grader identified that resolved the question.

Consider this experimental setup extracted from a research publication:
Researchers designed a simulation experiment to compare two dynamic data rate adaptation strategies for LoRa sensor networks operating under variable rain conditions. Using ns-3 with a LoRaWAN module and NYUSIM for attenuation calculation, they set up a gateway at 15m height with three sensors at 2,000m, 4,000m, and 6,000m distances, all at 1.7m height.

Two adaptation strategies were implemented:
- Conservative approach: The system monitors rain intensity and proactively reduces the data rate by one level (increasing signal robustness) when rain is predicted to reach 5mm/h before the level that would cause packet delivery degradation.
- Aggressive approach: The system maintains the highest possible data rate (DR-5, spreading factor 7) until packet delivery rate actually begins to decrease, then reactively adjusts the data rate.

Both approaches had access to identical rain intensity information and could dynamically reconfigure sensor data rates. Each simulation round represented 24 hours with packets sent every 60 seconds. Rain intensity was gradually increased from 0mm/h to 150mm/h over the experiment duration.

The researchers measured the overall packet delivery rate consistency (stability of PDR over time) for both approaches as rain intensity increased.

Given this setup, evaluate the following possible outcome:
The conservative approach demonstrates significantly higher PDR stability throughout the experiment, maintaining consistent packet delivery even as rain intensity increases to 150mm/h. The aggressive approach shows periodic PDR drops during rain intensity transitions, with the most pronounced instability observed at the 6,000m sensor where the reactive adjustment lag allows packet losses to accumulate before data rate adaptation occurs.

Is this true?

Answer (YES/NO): NO